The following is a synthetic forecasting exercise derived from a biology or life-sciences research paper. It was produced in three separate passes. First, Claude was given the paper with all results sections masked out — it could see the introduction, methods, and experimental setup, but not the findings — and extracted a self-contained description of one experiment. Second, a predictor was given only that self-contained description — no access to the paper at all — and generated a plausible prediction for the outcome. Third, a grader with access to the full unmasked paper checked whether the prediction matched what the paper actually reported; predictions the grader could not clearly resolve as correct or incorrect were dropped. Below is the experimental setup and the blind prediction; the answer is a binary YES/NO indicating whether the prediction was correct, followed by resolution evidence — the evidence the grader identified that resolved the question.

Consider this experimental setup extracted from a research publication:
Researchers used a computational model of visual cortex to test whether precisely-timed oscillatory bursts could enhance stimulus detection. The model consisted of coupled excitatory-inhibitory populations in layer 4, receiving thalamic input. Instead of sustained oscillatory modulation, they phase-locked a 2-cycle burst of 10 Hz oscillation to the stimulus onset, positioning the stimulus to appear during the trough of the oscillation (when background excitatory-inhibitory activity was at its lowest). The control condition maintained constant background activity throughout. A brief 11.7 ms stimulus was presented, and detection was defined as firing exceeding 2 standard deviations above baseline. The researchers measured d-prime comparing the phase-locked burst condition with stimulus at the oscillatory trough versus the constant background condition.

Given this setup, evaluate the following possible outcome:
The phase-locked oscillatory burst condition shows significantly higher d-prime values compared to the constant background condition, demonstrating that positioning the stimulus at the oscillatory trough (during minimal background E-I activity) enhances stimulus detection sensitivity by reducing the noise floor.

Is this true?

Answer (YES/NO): YES